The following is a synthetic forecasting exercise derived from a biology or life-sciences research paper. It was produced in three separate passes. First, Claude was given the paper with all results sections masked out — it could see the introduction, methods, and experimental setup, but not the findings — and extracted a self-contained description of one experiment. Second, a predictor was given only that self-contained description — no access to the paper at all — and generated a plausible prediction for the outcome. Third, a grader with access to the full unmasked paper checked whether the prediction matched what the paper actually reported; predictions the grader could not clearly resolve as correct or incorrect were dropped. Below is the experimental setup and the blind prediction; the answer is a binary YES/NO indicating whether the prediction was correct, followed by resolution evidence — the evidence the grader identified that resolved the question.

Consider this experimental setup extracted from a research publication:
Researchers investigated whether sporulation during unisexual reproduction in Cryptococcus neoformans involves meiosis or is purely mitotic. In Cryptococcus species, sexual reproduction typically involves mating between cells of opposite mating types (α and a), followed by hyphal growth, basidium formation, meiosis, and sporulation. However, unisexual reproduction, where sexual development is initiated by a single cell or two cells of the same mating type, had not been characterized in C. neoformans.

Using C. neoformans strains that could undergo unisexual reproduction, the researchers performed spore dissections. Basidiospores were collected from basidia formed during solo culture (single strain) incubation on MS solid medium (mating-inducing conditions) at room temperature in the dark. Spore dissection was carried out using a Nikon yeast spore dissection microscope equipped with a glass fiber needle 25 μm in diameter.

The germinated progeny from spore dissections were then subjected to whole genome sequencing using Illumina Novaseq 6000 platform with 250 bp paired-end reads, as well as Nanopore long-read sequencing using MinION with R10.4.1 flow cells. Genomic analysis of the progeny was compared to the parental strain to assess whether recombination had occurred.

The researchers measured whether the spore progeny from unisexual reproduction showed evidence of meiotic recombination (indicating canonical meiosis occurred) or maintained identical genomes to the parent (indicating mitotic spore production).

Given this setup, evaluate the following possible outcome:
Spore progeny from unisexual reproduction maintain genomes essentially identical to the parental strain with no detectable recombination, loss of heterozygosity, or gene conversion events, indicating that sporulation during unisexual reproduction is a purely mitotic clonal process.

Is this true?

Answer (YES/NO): NO